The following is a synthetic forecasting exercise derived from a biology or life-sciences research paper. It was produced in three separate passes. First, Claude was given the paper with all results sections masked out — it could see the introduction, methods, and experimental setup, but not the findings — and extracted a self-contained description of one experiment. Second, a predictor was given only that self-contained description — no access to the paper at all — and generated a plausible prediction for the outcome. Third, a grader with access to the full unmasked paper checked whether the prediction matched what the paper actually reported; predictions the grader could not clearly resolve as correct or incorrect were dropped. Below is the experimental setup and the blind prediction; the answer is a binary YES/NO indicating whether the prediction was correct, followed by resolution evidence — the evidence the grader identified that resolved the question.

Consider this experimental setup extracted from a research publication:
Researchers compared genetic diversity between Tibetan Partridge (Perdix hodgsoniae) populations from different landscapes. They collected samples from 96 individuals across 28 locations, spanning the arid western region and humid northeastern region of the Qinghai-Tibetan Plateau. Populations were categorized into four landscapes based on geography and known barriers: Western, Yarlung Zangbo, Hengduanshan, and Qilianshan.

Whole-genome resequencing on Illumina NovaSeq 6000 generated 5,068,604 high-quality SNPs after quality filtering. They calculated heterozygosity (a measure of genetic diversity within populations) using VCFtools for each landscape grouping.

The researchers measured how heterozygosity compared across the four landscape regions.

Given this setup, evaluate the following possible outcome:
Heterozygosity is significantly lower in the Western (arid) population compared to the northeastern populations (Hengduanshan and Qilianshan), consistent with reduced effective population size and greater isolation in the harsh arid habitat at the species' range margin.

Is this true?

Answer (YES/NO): YES